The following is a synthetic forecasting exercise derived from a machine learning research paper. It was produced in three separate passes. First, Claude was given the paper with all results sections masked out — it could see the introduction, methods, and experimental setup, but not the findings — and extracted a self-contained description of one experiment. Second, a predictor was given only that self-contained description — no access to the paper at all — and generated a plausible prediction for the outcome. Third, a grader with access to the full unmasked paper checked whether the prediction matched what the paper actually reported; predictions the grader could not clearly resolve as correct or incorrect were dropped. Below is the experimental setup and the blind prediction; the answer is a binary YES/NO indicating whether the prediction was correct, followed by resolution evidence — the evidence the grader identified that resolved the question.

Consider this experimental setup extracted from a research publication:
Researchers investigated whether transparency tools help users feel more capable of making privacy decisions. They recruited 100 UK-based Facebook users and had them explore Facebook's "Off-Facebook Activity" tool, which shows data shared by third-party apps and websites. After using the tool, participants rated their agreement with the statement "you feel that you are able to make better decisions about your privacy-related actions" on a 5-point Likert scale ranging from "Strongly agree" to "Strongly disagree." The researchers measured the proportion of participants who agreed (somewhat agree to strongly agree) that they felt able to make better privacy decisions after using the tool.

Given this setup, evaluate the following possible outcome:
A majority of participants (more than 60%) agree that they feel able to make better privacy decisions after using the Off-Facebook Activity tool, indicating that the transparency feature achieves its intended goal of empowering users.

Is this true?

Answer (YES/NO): YES